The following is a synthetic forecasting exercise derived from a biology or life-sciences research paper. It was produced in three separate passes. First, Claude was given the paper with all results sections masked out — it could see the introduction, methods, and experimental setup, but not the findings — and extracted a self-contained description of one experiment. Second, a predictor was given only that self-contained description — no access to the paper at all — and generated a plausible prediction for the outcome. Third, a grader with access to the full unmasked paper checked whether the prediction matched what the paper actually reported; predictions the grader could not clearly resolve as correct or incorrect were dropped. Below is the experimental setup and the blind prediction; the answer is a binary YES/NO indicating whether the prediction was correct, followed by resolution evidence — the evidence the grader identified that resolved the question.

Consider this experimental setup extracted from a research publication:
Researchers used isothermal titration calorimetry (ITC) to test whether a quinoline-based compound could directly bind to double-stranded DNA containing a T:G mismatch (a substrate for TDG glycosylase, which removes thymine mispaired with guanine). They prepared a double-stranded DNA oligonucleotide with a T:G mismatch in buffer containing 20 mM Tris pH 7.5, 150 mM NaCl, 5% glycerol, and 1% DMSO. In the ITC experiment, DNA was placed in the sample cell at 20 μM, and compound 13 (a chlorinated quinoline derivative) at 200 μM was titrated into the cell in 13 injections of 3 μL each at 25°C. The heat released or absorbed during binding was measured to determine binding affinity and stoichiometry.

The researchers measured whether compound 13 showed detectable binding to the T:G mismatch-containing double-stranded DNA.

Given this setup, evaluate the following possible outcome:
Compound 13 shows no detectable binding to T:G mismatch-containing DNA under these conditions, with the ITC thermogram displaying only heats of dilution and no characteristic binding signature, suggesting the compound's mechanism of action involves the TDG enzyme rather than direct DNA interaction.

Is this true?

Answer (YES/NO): YES